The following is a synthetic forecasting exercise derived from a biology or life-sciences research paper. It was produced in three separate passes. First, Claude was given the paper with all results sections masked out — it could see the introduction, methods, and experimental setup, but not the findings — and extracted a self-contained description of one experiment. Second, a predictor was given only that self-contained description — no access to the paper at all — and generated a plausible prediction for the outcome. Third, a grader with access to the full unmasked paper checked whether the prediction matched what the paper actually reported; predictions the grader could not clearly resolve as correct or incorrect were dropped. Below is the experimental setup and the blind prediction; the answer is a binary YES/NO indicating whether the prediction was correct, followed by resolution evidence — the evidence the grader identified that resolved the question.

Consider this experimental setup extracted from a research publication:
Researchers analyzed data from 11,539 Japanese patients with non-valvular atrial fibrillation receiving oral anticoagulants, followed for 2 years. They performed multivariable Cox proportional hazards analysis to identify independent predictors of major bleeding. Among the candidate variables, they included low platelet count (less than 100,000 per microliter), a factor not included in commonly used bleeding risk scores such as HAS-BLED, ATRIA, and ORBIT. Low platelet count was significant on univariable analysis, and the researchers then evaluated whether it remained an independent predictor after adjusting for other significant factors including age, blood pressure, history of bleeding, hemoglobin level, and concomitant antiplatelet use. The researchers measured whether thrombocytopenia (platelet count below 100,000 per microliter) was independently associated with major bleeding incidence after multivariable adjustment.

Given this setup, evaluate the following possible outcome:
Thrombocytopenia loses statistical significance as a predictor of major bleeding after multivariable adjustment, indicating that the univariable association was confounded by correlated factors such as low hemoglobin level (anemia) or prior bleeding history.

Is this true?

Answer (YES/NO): NO